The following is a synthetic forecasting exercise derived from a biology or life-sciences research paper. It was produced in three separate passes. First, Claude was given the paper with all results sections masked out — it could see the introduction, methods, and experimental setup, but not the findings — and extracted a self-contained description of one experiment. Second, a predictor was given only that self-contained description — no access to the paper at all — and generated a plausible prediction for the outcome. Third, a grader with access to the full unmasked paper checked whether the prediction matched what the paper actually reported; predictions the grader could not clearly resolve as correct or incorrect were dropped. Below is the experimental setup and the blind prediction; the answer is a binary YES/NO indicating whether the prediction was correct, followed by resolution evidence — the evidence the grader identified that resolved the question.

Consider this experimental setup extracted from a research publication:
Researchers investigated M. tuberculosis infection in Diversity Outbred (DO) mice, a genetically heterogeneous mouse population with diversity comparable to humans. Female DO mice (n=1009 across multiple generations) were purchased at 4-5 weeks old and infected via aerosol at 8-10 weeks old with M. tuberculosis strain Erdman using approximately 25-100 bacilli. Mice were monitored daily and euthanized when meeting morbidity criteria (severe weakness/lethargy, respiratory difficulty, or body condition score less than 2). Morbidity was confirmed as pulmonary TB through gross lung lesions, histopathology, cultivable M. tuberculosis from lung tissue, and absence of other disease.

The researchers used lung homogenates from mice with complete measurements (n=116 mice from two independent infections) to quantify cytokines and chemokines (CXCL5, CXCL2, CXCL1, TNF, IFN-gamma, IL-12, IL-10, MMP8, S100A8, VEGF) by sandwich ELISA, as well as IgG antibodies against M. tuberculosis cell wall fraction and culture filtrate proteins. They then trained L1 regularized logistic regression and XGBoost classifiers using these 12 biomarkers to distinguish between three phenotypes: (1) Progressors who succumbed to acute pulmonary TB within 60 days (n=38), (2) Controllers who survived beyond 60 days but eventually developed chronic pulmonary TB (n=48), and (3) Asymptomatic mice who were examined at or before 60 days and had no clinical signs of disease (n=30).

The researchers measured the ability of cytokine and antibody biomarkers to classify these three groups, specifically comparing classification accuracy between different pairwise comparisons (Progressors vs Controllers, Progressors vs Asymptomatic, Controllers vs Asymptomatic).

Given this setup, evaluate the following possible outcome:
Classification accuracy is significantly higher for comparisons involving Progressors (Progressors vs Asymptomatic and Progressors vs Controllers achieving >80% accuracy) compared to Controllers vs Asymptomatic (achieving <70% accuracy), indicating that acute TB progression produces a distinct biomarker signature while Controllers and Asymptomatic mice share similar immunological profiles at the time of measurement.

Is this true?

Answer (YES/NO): NO